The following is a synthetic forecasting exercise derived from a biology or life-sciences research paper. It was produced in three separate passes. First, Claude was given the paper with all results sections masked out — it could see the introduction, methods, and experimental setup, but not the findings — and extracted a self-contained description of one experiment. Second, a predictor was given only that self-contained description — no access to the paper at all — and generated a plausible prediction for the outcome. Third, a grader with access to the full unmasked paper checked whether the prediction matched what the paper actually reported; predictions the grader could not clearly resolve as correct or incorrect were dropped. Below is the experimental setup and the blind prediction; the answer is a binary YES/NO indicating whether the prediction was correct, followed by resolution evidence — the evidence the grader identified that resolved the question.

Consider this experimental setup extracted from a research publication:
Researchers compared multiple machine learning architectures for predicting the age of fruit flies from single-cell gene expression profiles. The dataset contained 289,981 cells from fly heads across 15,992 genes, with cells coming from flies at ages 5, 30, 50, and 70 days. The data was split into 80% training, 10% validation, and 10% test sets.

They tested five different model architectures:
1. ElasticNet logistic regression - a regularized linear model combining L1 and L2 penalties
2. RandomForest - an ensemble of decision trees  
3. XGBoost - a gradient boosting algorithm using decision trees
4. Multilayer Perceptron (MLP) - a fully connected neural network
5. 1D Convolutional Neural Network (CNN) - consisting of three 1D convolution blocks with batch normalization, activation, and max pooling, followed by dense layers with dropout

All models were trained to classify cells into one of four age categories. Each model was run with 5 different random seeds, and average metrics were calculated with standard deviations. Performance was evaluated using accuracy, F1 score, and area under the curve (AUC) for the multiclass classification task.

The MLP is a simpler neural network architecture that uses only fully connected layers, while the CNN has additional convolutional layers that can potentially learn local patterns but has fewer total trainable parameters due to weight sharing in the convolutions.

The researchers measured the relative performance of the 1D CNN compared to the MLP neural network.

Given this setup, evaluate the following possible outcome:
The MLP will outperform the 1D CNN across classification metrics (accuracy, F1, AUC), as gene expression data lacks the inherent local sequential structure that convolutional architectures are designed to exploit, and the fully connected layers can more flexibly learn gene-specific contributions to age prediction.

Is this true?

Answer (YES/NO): NO